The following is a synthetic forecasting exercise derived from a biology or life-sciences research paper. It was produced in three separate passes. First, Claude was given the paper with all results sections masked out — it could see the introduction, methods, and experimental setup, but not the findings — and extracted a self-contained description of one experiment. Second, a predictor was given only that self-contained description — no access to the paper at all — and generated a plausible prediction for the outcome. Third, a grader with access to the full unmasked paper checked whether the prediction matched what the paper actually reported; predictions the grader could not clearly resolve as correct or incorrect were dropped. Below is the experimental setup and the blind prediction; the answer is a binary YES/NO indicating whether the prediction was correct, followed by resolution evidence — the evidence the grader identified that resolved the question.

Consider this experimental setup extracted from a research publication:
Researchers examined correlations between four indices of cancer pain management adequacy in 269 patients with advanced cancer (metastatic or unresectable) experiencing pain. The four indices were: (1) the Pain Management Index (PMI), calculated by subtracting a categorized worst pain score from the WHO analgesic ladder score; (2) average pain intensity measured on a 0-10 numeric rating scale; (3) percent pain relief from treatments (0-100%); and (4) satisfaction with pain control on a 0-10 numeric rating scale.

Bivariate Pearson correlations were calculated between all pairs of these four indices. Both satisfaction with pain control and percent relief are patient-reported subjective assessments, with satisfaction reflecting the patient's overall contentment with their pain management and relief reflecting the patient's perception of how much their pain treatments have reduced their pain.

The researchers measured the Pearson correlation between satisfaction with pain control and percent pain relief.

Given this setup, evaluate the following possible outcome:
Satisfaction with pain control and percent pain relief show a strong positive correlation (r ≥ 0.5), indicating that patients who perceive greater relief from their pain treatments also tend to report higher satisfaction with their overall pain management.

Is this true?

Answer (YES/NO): NO